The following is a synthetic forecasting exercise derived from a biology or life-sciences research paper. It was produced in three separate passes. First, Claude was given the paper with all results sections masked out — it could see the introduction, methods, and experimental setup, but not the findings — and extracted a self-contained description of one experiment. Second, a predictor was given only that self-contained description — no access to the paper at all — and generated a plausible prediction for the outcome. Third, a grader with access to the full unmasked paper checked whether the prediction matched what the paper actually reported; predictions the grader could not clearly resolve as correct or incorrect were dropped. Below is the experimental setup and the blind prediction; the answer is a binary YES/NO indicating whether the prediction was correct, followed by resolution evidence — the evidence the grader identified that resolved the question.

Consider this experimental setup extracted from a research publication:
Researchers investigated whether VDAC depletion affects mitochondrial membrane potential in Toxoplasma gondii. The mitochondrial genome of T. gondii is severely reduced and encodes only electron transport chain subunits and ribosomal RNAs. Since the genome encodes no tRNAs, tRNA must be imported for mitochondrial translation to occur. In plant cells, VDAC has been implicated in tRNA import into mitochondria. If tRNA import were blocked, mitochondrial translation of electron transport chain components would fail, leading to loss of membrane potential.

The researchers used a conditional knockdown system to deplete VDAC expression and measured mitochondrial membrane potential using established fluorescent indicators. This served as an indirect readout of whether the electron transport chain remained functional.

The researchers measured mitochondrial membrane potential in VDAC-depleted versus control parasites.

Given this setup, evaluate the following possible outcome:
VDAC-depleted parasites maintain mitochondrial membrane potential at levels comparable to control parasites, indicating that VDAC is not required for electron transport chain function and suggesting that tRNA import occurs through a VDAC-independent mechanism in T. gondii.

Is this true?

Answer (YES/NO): YES